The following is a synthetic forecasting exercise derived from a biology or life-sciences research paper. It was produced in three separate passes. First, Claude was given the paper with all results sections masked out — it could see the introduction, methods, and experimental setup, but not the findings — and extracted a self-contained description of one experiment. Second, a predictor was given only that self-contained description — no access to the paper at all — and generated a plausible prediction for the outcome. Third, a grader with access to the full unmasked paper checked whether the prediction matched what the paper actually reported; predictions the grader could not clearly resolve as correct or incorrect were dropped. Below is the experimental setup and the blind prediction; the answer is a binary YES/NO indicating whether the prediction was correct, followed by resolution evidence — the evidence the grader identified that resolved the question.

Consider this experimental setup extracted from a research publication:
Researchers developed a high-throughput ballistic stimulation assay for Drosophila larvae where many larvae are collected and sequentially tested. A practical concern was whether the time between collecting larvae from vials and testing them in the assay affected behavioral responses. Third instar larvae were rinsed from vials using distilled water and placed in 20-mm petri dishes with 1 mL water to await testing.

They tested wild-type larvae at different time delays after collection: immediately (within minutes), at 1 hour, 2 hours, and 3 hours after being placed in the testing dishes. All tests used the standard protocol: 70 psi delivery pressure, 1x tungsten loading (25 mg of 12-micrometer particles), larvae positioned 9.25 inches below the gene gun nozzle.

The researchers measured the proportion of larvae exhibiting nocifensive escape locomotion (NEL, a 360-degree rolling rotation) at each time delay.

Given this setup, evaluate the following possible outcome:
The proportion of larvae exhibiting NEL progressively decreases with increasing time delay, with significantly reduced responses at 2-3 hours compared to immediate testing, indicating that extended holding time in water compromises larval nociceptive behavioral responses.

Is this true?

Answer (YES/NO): NO